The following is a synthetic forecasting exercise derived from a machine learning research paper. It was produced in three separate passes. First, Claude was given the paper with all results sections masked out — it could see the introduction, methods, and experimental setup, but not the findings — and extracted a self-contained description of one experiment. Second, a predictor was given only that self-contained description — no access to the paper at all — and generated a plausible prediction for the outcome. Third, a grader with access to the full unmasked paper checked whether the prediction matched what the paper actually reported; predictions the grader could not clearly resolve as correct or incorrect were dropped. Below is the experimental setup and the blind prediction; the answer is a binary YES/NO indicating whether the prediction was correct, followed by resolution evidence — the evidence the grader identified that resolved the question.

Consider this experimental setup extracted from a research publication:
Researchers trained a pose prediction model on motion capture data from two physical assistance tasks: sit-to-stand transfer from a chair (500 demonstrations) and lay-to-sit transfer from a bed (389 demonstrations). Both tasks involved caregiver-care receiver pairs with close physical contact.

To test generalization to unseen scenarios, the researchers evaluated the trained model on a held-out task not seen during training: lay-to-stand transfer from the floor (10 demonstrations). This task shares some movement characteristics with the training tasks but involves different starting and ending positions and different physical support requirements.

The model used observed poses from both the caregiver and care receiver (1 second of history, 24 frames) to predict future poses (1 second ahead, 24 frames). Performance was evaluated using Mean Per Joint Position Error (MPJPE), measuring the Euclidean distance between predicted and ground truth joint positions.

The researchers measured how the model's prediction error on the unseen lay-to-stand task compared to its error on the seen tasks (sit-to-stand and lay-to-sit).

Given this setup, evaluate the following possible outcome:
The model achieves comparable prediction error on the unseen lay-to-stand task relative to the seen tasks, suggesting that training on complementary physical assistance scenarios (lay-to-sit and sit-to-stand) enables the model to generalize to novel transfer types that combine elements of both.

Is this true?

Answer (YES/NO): NO